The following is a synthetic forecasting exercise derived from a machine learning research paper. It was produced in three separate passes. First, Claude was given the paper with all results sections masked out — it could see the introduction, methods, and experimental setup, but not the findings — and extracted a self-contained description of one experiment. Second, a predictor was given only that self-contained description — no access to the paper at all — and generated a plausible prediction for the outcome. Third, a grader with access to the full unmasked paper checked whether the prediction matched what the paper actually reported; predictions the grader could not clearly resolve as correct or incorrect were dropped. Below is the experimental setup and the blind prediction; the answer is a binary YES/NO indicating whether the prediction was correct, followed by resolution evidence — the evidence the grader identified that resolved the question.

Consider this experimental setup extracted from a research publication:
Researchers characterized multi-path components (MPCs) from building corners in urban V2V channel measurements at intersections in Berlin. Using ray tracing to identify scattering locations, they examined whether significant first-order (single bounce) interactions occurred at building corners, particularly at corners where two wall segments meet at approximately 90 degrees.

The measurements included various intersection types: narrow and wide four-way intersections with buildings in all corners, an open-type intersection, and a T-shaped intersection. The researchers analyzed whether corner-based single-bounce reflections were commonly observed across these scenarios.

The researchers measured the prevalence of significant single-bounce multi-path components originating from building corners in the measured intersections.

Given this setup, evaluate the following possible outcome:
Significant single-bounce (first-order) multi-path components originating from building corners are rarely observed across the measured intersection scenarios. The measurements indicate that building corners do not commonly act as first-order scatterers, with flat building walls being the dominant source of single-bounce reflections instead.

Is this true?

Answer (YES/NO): YES